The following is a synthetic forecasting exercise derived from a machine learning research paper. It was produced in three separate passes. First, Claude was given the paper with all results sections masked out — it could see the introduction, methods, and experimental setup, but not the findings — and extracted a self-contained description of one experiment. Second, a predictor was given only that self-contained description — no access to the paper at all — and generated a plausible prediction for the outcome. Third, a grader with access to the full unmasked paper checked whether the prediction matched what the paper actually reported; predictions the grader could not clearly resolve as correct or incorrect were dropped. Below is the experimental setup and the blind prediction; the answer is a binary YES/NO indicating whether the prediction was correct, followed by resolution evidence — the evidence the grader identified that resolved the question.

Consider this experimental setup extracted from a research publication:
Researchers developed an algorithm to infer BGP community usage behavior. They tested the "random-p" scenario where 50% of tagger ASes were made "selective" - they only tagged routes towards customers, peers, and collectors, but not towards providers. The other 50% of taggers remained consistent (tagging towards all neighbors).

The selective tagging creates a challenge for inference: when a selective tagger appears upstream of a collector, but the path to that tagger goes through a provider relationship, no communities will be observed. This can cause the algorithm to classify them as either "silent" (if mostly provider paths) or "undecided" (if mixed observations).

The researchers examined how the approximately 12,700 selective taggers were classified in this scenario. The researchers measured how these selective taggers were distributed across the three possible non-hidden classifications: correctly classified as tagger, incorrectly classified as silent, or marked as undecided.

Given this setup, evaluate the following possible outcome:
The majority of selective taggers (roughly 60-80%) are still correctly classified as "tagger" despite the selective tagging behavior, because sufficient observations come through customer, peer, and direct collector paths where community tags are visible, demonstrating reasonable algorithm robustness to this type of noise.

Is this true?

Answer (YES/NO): NO